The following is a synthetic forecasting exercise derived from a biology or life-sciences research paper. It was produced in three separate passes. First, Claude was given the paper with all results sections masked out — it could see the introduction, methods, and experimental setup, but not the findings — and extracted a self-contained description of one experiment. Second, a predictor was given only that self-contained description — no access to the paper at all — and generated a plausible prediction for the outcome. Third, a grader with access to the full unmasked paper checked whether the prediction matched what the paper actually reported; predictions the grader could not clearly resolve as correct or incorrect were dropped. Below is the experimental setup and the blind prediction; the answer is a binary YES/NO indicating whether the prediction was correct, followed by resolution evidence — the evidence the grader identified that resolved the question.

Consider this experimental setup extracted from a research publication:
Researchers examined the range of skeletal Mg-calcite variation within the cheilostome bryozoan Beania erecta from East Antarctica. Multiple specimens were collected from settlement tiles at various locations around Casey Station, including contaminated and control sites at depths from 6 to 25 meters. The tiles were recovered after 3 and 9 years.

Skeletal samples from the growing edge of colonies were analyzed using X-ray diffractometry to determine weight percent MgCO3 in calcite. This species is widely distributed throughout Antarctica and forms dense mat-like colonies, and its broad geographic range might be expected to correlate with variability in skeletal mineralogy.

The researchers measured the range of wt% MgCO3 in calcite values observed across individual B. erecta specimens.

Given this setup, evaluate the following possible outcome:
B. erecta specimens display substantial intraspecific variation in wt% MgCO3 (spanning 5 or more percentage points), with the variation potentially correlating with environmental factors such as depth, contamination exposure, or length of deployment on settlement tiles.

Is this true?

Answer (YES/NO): NO